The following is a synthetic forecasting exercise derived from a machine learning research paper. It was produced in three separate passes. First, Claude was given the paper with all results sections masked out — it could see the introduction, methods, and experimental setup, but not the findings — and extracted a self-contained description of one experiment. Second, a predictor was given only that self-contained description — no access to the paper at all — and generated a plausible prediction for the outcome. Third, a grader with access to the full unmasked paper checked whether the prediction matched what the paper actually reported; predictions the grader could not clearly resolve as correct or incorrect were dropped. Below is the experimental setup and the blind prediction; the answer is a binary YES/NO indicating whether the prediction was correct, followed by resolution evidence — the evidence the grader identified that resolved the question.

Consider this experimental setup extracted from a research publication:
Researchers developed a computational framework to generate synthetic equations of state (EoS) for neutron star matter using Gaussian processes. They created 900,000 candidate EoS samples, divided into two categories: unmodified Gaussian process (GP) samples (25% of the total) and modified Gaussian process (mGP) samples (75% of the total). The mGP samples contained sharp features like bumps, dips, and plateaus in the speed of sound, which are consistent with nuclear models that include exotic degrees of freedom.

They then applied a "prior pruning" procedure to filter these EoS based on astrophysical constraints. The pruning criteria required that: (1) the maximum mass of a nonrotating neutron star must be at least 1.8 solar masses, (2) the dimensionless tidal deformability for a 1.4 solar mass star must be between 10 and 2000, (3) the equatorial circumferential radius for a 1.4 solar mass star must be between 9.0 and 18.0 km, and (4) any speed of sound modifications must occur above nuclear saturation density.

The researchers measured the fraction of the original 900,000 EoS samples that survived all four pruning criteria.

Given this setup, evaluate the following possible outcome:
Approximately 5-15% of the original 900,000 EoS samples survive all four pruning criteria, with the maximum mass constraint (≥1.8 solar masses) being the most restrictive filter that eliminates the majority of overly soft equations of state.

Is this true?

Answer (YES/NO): YES